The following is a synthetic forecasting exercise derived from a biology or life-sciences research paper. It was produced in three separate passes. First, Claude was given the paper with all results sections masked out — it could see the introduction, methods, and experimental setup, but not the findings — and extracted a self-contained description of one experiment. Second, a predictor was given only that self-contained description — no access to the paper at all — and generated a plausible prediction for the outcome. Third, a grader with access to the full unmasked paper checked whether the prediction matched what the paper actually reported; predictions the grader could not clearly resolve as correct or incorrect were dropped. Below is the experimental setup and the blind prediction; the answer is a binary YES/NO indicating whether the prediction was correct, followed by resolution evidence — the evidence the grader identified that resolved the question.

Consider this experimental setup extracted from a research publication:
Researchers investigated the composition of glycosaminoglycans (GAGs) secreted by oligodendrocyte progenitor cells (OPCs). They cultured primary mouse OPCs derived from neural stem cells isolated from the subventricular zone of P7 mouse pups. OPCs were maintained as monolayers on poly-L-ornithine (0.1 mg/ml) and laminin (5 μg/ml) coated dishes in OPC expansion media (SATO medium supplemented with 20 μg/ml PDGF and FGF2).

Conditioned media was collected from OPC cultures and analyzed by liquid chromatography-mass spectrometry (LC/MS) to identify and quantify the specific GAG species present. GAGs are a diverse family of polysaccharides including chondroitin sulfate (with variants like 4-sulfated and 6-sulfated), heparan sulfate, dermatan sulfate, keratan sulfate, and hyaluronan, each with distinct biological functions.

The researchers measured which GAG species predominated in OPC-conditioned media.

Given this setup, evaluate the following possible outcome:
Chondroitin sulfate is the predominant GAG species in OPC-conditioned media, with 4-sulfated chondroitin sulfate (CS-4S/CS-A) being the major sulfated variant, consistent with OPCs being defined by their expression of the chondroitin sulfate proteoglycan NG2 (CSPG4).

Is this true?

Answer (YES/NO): YES